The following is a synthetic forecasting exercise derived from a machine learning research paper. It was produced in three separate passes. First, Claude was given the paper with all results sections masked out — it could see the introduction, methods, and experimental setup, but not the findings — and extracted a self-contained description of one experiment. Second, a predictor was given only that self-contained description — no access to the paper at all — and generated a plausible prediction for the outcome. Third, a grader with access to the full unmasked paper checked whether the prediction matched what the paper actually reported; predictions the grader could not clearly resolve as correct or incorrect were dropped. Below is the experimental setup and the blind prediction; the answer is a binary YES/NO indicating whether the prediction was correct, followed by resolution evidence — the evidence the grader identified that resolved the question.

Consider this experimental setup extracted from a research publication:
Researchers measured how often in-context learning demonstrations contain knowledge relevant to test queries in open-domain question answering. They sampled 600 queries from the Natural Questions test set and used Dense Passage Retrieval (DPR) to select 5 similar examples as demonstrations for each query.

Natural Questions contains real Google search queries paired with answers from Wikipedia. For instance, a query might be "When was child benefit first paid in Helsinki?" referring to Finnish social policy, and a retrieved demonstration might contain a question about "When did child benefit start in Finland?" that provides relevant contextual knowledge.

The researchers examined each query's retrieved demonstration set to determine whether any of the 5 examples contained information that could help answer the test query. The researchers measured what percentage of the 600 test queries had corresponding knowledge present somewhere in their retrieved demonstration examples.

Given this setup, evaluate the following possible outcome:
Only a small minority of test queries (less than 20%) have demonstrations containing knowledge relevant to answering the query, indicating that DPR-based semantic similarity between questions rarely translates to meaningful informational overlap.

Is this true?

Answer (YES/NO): NO